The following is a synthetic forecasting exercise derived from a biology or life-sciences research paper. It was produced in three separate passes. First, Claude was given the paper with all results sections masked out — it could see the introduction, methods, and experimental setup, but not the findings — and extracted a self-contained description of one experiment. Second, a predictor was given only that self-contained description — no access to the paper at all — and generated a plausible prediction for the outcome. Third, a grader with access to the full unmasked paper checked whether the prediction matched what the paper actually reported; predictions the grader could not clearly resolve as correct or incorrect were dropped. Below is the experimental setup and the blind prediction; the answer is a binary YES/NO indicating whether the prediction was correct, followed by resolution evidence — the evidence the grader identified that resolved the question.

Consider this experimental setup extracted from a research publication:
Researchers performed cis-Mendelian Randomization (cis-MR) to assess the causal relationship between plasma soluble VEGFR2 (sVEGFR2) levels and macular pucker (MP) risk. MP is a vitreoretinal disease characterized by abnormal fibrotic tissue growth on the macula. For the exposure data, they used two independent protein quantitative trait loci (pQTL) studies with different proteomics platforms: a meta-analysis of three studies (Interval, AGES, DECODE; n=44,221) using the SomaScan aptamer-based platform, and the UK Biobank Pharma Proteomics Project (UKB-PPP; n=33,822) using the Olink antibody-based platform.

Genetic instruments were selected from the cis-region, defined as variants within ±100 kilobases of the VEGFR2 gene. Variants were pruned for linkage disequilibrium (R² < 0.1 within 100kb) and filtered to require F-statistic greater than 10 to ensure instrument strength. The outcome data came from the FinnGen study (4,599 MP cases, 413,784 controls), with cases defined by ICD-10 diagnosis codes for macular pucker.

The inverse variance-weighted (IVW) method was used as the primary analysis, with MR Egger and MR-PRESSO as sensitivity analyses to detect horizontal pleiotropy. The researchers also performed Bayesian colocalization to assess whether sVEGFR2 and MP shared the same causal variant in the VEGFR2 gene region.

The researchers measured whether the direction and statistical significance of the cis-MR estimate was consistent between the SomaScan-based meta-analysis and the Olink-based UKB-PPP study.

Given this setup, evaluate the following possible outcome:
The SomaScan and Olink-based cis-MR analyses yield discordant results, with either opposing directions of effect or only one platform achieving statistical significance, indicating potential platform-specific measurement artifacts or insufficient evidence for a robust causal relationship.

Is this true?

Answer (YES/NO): NO